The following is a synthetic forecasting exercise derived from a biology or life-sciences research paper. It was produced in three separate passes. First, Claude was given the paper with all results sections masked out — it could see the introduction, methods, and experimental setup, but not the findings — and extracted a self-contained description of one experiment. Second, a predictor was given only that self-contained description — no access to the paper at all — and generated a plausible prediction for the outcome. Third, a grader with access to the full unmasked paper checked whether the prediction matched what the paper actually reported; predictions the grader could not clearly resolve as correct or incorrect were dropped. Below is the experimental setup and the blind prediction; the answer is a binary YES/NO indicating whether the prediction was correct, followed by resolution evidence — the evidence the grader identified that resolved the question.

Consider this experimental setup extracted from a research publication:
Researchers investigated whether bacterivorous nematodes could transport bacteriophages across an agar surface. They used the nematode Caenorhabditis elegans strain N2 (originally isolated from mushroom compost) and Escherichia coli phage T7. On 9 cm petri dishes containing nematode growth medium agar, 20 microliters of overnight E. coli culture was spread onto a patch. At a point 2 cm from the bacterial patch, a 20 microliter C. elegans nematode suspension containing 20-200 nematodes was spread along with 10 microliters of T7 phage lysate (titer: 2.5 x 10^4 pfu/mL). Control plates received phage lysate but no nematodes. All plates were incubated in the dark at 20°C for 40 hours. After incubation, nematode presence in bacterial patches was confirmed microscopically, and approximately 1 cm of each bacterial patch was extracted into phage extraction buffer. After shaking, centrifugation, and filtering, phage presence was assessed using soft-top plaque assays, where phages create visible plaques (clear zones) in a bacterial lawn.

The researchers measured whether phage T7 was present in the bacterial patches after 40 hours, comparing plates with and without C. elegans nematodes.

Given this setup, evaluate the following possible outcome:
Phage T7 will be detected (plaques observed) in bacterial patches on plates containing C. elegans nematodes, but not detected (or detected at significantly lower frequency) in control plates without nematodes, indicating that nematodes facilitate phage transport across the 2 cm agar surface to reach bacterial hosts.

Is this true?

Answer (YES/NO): YES